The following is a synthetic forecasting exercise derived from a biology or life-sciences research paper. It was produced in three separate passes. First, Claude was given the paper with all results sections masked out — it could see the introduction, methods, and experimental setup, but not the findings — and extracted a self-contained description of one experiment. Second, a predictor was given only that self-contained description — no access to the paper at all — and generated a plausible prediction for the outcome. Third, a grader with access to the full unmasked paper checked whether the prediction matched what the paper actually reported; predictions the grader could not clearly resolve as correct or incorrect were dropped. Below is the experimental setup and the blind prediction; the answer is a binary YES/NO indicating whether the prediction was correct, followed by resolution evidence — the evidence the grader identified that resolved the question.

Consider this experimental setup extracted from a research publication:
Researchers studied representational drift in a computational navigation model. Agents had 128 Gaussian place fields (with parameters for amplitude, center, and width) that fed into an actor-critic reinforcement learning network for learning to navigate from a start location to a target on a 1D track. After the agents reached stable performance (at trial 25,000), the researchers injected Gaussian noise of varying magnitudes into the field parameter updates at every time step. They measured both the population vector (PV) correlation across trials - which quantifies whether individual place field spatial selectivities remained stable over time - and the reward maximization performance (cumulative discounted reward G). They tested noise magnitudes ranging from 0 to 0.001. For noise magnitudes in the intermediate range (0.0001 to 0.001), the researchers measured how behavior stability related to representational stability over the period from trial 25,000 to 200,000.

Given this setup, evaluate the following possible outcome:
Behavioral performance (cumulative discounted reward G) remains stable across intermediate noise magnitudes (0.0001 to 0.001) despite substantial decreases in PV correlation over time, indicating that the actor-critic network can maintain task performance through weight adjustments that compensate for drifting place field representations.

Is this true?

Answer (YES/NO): YES